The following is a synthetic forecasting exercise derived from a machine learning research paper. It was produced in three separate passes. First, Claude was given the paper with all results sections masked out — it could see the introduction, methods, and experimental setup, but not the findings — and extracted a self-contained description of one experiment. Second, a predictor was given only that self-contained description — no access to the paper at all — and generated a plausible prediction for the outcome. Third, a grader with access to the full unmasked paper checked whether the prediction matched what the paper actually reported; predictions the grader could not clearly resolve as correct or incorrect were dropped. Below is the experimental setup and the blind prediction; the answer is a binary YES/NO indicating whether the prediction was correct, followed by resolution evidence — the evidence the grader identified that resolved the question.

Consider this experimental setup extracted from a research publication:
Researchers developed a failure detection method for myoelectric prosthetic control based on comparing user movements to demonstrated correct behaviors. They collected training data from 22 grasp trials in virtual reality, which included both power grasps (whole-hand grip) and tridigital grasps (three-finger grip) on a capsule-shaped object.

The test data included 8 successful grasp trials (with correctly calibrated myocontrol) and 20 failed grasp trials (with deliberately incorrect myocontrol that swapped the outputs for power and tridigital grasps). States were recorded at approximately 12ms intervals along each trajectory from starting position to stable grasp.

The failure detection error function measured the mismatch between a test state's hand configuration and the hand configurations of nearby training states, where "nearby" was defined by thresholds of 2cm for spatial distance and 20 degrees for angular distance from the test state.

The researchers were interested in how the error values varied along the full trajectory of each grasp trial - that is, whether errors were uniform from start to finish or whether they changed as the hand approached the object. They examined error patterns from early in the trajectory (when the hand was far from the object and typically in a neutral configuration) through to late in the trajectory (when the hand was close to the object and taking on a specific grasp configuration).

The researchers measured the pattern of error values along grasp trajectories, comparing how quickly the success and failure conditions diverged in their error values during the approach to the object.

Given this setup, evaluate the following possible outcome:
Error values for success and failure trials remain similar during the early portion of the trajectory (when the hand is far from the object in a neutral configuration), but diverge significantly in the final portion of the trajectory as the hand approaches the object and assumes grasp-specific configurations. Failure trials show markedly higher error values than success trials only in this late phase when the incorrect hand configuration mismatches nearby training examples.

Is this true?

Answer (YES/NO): YES